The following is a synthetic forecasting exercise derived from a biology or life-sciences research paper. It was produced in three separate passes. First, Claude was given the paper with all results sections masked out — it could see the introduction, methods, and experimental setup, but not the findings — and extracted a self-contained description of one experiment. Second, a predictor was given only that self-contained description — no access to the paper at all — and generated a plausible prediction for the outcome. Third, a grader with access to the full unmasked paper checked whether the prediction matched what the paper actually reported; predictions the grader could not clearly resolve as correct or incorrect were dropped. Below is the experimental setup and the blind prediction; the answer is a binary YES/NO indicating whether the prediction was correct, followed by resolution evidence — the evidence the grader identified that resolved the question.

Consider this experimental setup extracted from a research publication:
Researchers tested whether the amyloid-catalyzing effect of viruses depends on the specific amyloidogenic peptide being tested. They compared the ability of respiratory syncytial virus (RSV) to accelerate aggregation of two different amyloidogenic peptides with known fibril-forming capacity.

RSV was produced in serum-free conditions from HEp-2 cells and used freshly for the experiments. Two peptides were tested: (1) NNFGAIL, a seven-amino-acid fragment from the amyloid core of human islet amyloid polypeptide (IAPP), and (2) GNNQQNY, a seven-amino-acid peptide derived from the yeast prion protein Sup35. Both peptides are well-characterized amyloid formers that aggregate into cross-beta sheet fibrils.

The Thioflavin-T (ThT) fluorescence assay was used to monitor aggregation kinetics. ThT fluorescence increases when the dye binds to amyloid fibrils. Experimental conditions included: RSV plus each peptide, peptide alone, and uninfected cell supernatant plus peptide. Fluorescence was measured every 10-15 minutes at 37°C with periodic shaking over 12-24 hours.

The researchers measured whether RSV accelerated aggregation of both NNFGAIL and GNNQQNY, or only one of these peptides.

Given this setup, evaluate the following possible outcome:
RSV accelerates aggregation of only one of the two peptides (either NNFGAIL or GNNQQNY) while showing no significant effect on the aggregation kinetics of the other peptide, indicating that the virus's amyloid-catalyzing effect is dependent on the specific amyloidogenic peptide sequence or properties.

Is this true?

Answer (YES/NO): YES